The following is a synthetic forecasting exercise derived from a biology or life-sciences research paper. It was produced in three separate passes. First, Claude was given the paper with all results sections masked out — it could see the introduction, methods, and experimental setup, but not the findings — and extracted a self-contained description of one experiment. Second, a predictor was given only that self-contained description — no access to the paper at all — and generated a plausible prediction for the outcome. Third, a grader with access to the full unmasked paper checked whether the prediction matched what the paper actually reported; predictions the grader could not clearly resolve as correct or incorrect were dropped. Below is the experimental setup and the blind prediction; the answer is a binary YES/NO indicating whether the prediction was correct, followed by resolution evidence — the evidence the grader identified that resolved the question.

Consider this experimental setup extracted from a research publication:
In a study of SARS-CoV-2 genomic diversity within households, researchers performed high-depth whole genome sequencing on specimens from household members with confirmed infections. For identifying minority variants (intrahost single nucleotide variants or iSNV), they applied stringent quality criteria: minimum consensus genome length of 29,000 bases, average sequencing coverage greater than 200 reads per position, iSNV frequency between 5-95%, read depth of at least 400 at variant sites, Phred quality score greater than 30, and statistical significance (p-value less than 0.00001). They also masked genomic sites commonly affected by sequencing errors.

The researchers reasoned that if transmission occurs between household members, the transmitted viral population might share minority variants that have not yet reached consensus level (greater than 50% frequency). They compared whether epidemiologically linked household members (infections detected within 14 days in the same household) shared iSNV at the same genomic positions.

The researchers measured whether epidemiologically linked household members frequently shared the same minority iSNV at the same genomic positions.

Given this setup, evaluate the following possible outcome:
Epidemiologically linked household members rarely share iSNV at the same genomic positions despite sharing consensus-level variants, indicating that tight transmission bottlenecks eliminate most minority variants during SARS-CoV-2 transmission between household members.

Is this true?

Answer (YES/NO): YES